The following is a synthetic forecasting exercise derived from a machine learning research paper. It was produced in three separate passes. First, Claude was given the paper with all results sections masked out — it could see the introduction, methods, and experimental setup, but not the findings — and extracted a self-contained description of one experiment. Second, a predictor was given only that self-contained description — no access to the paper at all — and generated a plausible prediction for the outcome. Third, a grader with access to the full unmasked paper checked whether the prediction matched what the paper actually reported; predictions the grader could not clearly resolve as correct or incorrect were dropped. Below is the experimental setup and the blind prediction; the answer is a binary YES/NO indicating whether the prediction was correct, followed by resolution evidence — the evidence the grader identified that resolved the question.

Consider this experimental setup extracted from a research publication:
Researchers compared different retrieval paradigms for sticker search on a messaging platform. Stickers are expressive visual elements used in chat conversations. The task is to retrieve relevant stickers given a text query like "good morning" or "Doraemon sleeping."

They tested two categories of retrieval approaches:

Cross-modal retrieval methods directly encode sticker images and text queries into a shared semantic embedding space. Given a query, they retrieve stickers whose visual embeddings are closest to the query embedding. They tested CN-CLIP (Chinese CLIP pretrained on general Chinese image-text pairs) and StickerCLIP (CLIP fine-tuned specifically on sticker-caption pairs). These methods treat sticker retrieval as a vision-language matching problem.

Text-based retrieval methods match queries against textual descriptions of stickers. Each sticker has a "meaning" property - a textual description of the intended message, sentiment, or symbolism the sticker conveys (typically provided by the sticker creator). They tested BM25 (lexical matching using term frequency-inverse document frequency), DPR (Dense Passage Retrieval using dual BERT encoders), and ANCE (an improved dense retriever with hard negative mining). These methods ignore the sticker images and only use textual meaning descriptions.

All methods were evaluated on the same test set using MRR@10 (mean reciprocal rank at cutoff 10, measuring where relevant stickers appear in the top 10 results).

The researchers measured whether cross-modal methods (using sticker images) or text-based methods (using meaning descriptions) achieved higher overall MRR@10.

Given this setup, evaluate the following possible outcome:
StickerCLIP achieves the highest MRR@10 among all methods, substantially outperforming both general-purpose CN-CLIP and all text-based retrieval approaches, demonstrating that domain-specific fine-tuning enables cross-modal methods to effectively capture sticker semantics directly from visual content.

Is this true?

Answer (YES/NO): NO